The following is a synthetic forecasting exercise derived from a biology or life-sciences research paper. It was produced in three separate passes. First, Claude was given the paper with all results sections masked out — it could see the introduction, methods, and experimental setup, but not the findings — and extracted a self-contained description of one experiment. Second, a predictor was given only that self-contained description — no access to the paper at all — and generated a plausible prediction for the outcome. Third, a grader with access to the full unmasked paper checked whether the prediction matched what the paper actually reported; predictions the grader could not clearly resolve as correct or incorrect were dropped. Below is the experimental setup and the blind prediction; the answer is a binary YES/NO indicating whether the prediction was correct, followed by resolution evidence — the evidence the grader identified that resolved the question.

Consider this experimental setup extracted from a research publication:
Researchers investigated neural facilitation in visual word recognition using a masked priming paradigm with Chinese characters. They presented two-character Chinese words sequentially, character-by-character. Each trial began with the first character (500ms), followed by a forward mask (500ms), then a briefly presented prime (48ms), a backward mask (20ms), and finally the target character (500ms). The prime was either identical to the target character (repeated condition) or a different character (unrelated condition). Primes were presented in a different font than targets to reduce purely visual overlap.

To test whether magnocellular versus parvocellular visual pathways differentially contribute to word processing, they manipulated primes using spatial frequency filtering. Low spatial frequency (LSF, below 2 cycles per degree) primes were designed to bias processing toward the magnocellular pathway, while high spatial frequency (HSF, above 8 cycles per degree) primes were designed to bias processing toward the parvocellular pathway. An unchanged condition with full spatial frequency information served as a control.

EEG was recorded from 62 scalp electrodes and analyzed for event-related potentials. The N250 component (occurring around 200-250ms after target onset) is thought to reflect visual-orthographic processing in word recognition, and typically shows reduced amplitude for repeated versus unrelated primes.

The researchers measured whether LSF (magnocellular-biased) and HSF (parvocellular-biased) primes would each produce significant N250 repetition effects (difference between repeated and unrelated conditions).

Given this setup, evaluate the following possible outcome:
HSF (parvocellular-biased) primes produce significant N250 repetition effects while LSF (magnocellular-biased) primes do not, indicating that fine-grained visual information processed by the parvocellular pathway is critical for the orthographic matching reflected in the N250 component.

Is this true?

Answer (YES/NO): NO